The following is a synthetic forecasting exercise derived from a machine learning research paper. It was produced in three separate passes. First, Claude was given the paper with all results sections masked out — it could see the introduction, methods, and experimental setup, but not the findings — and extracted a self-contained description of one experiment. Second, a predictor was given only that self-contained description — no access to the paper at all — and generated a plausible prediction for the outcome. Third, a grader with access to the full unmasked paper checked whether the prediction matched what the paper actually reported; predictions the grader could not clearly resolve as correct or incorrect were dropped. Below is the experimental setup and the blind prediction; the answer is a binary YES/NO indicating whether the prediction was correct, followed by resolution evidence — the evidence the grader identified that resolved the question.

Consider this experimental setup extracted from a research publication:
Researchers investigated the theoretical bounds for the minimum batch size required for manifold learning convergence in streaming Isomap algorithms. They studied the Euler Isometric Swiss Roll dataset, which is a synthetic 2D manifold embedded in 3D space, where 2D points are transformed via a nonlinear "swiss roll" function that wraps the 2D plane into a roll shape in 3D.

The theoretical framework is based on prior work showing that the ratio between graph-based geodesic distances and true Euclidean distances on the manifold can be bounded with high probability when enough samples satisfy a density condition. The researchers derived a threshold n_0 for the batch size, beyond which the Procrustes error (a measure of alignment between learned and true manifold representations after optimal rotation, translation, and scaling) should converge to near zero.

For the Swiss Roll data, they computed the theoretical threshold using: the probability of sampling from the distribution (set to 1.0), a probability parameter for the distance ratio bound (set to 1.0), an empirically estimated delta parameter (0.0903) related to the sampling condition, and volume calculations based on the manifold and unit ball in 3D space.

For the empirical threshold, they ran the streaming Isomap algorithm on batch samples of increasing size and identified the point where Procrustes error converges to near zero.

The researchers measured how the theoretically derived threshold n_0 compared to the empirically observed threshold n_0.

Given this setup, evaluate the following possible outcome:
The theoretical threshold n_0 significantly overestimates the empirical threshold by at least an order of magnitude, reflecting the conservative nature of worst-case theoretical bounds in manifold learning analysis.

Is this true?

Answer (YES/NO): YES